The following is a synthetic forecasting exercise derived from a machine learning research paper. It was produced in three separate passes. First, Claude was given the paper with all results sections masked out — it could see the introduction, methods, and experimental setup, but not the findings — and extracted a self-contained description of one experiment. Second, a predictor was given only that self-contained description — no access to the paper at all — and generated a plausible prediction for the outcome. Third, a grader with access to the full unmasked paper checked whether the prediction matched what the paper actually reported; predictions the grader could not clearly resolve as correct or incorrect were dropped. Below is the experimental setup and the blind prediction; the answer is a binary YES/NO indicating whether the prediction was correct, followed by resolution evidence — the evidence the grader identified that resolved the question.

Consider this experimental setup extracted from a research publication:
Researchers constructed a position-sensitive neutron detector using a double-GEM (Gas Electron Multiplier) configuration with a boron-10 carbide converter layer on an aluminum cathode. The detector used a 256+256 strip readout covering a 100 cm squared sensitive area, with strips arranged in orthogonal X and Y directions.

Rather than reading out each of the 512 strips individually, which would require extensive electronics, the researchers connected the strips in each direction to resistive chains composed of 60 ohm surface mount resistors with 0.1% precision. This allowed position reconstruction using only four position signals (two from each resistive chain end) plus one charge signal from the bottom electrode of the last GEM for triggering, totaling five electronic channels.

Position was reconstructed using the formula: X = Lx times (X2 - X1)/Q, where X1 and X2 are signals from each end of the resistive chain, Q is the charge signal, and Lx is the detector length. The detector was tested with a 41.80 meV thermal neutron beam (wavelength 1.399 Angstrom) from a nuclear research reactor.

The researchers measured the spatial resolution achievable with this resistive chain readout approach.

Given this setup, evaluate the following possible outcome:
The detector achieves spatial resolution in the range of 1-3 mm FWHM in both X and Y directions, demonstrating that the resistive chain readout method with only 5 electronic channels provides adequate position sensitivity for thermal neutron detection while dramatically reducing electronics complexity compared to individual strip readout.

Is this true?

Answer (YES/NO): YES